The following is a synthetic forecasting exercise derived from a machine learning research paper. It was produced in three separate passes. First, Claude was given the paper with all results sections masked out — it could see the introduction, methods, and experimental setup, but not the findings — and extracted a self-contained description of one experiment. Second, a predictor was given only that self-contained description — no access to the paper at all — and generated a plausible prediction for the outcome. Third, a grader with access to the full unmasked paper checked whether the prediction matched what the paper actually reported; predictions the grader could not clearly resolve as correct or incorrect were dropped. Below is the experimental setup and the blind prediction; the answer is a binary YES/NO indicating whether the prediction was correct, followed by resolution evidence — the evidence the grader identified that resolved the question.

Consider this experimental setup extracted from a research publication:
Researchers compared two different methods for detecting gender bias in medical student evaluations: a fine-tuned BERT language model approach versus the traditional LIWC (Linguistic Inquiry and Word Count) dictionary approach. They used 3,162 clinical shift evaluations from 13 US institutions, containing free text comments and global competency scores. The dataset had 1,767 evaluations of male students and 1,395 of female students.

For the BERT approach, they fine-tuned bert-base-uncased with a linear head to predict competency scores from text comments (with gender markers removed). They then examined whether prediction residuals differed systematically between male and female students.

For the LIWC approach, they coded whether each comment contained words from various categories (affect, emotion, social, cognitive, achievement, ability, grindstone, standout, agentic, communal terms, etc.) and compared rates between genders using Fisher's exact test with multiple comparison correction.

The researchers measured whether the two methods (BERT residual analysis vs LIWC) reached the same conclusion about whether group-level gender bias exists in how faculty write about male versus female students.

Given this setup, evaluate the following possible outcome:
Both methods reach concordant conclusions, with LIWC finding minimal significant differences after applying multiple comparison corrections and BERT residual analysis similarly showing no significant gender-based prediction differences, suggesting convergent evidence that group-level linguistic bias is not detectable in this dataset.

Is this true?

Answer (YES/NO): YES